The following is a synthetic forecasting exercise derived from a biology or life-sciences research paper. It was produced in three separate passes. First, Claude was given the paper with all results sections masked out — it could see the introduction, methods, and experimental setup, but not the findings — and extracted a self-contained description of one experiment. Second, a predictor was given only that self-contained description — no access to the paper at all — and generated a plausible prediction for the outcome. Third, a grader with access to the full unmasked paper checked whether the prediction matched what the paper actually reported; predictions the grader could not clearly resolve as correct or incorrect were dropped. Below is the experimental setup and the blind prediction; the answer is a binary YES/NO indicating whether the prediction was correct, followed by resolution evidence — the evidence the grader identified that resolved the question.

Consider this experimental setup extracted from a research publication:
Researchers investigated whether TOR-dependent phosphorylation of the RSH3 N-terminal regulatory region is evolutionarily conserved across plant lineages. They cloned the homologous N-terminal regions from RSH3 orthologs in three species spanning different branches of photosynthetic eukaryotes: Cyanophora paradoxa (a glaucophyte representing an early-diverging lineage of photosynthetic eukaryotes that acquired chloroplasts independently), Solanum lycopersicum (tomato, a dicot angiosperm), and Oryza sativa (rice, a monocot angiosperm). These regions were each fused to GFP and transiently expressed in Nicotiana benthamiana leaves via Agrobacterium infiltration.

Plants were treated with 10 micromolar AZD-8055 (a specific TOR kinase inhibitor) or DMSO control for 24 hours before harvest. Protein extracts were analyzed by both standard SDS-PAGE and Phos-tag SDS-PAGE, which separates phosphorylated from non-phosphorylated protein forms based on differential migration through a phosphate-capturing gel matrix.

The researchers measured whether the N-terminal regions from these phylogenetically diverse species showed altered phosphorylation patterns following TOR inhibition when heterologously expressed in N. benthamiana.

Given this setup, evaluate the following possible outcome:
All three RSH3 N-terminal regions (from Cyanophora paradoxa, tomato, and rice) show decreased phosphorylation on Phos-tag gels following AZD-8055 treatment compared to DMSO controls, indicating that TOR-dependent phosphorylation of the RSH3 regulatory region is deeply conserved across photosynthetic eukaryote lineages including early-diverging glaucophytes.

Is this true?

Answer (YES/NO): NO